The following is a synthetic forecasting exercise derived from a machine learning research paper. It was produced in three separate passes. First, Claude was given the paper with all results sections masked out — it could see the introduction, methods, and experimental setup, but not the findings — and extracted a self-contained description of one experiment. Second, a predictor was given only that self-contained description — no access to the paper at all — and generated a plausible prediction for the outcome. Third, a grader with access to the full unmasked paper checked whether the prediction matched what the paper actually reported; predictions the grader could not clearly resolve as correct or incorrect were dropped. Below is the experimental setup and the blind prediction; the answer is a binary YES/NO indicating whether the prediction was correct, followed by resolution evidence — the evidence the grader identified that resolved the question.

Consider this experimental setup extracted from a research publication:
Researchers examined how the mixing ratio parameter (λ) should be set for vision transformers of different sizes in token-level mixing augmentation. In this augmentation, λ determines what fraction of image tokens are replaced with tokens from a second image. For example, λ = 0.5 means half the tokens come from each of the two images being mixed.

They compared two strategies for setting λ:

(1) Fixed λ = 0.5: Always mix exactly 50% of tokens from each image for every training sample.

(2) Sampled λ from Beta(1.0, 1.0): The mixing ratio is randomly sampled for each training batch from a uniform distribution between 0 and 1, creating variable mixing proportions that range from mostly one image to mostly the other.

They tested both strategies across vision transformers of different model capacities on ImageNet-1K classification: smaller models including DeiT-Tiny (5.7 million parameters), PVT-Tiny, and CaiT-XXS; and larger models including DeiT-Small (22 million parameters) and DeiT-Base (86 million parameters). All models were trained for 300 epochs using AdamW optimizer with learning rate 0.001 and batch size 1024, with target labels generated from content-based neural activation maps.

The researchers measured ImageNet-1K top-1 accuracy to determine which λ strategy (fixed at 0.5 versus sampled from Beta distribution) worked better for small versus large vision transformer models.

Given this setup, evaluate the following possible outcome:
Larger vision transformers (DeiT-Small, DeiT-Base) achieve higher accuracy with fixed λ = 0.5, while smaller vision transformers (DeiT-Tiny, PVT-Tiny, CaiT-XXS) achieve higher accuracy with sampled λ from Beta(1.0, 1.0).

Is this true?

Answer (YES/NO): YES